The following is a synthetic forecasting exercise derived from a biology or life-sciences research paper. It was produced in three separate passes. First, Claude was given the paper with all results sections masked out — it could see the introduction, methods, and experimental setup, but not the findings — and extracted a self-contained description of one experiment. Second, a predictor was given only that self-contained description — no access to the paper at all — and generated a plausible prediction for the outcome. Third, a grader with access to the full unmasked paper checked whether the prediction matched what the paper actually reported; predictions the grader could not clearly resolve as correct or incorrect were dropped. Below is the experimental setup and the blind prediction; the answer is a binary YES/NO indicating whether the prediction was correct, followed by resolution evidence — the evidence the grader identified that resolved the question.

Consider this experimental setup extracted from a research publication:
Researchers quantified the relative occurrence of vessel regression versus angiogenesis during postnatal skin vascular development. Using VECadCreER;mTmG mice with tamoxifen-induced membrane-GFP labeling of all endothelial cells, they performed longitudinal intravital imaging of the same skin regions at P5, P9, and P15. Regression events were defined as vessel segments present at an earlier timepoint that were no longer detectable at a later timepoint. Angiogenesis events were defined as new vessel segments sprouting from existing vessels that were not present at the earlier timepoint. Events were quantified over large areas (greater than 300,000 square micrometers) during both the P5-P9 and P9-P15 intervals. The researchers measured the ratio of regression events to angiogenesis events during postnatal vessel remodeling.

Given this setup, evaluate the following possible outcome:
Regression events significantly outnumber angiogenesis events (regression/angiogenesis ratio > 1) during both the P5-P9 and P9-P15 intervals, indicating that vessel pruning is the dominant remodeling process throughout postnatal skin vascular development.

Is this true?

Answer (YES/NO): YES